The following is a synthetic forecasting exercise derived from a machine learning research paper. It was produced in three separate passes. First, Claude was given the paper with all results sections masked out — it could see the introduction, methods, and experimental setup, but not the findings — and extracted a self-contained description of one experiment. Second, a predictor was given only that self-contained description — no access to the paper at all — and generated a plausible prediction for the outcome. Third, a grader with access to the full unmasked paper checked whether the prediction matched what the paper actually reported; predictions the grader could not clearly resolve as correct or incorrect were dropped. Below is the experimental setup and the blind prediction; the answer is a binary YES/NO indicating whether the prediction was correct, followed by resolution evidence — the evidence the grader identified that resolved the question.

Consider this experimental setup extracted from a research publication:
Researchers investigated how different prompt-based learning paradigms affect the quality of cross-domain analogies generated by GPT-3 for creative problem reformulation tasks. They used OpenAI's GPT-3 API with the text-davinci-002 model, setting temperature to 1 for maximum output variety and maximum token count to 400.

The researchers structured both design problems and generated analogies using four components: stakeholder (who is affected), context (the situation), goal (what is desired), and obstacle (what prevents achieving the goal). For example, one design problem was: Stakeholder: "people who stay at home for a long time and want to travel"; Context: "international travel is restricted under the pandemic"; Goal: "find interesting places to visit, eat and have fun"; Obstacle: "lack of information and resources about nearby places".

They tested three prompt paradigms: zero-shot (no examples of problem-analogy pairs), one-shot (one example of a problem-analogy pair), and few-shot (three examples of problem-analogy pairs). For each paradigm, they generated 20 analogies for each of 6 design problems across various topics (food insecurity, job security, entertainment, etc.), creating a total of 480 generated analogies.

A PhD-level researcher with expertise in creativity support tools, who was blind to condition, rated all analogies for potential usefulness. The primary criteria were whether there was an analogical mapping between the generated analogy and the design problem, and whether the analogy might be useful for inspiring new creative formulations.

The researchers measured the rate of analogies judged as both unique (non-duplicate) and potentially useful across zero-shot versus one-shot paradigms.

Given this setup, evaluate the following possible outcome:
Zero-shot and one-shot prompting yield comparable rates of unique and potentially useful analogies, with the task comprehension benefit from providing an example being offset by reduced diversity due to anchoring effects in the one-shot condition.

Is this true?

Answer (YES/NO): NO